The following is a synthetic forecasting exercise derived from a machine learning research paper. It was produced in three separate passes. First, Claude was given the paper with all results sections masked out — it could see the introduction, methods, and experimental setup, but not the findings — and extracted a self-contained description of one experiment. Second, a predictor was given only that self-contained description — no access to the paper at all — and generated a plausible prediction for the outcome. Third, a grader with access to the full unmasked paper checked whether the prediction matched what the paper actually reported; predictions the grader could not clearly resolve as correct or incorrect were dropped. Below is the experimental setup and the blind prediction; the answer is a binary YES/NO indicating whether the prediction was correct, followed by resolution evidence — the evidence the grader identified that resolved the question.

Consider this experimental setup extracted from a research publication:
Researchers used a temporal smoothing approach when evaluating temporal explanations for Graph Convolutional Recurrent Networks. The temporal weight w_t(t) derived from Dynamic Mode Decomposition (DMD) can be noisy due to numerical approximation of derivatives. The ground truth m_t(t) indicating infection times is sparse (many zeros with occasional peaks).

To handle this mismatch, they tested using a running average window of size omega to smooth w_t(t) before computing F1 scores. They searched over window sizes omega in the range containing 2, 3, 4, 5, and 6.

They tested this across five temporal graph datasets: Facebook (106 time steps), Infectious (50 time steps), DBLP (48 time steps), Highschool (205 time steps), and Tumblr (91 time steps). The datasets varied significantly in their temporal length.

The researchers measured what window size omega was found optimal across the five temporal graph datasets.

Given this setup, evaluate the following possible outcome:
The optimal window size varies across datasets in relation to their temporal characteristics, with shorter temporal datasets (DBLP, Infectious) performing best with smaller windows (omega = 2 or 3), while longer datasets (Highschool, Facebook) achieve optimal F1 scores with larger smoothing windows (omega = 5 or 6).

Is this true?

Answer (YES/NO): NO